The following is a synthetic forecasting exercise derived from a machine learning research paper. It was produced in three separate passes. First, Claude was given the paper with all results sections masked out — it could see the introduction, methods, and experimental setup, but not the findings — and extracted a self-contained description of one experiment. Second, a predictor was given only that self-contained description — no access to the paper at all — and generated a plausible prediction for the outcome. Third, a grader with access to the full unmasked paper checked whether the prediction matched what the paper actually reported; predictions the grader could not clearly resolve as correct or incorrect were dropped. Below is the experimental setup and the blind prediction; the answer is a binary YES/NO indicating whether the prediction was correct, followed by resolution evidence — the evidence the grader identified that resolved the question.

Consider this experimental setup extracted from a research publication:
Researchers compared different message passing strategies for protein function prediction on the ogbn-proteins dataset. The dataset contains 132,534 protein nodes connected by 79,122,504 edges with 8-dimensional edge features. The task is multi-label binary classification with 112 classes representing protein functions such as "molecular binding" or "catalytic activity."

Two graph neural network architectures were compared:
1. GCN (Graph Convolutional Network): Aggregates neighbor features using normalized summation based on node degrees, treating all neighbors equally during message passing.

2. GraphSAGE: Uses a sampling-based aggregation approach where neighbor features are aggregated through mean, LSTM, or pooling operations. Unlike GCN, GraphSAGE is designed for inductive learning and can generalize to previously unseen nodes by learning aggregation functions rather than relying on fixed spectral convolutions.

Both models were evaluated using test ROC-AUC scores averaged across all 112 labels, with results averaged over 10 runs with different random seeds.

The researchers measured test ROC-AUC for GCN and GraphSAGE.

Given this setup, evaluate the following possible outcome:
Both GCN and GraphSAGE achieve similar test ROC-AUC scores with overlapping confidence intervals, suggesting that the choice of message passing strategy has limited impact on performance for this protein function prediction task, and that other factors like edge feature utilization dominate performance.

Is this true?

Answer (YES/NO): NO